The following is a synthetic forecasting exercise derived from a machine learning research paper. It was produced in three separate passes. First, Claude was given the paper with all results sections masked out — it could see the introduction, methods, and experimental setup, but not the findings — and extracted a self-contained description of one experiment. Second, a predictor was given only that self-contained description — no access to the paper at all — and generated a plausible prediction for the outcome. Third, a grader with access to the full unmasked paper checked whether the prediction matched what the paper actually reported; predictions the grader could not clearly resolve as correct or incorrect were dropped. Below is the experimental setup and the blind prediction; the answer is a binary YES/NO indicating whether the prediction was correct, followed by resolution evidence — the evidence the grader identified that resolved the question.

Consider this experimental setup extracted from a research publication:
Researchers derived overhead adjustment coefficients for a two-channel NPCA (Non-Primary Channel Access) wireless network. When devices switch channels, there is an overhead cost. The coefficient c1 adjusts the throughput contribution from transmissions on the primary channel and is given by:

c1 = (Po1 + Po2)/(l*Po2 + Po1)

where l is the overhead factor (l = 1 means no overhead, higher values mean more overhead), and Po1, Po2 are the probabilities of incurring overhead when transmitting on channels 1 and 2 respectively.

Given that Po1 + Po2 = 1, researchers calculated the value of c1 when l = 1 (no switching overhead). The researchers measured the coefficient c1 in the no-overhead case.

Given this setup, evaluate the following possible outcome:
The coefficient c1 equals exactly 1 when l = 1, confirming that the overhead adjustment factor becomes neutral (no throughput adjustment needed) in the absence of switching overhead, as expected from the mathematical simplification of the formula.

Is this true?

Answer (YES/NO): YES